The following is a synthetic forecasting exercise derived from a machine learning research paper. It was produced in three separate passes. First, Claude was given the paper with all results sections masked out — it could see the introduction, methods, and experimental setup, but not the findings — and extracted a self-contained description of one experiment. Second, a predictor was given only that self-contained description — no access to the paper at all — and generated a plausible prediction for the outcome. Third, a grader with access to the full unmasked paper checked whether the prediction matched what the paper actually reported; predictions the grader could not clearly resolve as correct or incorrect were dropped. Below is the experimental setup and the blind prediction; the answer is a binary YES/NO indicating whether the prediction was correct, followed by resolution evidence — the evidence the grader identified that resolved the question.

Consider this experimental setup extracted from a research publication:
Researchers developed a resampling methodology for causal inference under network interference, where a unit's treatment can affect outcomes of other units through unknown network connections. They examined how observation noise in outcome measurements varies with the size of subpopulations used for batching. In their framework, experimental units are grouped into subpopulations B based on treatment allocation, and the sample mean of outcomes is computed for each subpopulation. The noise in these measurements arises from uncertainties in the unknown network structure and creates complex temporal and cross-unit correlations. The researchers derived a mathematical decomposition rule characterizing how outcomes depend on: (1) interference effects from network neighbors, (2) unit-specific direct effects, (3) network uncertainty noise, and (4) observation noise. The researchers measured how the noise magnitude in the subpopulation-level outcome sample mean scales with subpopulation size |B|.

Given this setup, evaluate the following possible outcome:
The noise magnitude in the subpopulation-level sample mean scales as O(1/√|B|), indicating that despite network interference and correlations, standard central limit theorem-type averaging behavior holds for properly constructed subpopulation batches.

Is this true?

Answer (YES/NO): YES